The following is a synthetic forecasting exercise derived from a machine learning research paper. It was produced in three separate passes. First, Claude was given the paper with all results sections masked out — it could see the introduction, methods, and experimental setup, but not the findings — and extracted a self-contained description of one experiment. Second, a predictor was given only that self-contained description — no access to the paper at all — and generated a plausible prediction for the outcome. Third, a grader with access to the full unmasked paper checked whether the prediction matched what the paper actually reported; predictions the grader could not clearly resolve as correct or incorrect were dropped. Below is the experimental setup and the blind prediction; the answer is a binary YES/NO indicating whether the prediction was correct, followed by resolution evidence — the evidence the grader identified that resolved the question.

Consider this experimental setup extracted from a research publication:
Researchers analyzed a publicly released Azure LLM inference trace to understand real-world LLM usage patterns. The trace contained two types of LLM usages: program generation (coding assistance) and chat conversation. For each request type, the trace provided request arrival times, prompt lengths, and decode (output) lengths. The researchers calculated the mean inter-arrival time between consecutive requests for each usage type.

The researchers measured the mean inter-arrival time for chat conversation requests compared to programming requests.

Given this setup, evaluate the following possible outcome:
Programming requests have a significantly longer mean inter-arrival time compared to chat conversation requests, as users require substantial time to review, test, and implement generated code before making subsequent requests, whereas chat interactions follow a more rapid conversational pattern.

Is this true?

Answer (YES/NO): NO